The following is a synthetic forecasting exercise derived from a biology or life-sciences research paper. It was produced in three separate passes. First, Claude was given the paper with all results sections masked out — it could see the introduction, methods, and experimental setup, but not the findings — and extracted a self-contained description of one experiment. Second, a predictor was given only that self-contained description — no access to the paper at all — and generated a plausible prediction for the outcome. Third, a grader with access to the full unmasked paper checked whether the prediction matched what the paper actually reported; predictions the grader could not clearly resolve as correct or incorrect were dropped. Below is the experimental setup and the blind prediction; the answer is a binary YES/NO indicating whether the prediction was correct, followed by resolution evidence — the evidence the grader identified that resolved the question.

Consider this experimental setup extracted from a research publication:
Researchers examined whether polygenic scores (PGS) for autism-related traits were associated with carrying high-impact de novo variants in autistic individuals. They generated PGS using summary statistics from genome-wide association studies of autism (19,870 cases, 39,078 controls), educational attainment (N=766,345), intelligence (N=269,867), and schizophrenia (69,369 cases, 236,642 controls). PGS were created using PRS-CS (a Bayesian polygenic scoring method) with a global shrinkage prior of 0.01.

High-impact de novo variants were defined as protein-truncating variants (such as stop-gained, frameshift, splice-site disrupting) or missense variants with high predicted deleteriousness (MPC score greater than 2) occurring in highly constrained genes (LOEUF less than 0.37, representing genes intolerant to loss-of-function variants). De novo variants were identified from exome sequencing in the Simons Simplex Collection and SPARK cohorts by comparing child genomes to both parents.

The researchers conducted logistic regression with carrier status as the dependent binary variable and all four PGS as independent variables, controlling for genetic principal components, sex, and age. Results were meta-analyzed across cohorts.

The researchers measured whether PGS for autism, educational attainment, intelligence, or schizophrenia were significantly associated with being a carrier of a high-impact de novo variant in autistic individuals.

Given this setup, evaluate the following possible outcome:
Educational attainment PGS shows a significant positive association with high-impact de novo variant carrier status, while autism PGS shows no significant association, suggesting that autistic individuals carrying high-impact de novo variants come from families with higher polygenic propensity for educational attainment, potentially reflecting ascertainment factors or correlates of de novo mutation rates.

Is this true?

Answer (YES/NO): NO